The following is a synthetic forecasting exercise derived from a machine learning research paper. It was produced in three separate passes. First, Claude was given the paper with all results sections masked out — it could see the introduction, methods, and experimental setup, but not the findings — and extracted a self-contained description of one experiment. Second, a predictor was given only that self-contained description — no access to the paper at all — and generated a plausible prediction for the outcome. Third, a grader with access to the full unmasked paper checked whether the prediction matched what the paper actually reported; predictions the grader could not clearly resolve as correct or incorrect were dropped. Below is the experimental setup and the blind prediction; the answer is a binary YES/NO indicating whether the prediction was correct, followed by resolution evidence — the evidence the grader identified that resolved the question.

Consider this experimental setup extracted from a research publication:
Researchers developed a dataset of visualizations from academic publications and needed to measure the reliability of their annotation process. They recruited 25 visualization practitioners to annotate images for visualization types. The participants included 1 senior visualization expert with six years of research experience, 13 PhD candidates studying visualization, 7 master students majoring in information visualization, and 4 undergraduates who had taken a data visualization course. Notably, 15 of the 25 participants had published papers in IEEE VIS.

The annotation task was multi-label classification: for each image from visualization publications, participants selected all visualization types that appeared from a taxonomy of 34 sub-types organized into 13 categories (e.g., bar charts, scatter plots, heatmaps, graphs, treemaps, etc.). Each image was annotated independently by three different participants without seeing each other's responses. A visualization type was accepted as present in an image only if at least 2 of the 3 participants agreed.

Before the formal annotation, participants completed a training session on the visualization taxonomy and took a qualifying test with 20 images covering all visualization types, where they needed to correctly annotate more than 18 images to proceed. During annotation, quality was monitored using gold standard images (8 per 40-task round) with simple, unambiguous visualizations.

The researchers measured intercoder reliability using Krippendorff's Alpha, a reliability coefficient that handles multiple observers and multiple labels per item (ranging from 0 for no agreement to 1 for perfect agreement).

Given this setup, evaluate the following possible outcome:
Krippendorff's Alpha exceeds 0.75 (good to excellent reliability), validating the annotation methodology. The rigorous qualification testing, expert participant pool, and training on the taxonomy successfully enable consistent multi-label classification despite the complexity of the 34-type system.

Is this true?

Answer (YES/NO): YES